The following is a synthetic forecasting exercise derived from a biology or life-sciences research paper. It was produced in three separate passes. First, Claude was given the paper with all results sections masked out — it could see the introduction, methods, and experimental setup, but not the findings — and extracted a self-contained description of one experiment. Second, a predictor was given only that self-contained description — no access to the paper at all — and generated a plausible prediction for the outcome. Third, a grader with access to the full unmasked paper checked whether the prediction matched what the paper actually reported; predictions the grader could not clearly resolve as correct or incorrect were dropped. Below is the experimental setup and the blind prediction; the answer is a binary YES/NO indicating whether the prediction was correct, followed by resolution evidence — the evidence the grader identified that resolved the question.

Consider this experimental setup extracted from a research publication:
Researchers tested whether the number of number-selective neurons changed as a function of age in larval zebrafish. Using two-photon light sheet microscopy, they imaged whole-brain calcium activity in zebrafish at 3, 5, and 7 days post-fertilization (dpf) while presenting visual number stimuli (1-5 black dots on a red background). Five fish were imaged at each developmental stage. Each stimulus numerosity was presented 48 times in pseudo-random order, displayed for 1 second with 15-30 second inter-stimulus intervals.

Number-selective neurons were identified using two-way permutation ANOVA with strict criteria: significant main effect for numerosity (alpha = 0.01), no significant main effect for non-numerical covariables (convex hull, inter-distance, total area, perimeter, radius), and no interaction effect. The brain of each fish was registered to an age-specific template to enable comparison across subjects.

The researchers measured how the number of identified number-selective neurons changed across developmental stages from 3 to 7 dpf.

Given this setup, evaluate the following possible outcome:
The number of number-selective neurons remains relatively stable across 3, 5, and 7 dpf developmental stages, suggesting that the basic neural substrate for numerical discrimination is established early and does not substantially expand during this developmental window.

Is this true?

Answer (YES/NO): NO